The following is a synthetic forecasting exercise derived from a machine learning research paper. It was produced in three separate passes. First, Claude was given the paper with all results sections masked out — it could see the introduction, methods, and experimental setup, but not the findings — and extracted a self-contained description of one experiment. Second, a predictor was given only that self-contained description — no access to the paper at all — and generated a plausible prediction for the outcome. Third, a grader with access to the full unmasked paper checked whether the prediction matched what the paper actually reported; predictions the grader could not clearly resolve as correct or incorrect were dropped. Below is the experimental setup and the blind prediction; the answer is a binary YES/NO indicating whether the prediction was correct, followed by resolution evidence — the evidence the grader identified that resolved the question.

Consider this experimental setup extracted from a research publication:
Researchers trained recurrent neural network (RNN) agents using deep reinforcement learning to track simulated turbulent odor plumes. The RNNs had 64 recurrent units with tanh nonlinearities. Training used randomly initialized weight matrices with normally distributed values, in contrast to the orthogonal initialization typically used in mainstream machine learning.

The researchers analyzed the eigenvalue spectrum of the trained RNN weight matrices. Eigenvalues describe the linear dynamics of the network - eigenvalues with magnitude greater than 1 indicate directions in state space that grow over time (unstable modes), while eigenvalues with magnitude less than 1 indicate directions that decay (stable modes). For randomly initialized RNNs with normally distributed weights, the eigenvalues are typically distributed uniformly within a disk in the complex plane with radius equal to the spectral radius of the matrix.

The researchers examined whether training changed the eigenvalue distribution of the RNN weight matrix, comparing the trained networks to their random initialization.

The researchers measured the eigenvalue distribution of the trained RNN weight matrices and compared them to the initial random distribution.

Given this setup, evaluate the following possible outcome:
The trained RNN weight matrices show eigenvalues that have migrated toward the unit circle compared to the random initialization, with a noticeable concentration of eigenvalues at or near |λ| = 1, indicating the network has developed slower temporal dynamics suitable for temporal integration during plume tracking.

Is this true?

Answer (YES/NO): NO